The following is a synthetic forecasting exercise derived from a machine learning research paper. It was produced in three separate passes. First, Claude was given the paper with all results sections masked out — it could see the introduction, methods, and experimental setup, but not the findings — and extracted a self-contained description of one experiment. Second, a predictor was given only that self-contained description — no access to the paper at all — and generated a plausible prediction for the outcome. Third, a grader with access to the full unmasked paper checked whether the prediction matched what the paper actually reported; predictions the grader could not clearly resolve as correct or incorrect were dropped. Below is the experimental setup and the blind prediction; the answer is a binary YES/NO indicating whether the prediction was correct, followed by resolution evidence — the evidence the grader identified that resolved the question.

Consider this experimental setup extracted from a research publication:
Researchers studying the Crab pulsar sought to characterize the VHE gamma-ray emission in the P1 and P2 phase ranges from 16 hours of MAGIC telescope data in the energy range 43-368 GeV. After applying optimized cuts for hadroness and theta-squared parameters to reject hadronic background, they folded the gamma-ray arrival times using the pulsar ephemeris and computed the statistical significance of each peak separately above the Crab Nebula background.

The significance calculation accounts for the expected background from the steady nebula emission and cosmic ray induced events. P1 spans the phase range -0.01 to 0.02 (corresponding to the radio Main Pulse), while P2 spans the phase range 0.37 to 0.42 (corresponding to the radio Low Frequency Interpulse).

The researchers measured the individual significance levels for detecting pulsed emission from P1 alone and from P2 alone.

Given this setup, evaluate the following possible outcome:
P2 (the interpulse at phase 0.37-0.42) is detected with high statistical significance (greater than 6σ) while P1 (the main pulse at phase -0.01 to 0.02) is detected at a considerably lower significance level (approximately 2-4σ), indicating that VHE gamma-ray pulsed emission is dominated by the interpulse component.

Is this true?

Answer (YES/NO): NO